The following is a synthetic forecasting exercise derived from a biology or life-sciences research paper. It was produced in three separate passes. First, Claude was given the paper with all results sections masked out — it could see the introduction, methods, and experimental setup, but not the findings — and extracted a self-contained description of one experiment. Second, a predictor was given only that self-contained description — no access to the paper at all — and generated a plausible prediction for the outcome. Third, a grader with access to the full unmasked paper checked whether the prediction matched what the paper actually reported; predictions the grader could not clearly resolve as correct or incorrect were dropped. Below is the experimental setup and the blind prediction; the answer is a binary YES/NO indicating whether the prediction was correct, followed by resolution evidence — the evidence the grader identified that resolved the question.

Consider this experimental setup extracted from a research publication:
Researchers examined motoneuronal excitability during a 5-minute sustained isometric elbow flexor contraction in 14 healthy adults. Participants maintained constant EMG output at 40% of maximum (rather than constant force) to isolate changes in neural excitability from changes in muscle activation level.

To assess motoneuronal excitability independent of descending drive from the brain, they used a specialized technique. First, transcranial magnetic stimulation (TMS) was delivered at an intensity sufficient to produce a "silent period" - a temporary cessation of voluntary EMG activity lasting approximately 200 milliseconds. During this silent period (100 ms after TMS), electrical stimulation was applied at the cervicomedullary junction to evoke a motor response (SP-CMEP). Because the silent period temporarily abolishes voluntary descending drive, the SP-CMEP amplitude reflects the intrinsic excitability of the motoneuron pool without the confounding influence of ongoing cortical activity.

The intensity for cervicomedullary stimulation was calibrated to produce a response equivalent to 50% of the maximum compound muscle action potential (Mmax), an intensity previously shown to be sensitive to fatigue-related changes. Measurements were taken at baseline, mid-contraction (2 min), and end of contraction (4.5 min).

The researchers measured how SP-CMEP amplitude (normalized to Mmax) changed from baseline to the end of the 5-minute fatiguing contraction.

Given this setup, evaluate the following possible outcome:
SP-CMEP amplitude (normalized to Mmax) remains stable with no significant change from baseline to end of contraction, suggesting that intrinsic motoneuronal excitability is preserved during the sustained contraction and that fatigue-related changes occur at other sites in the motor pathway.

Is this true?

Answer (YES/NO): NO